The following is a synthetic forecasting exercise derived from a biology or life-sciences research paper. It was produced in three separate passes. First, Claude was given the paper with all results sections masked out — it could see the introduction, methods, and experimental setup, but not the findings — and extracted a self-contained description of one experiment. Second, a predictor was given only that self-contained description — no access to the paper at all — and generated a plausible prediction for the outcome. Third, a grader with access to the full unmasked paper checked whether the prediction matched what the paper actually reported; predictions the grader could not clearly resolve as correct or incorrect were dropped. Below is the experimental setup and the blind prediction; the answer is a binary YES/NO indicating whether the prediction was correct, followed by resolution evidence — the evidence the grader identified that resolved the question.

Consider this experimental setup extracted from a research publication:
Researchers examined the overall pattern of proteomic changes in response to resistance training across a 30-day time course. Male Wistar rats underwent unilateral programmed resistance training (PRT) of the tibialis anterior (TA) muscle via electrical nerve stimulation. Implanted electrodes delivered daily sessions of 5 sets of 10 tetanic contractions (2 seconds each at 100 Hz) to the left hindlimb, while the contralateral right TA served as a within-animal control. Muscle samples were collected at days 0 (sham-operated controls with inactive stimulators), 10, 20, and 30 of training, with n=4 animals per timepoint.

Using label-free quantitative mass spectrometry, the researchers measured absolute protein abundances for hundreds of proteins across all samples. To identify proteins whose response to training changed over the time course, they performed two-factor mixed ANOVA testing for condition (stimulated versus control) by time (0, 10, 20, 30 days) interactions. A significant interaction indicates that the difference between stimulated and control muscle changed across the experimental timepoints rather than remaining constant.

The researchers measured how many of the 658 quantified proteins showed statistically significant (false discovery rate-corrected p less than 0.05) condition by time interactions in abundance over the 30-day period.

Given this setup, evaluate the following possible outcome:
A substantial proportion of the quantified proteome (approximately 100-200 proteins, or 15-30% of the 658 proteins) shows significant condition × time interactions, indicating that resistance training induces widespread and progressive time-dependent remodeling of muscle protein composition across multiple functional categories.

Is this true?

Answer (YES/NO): YES